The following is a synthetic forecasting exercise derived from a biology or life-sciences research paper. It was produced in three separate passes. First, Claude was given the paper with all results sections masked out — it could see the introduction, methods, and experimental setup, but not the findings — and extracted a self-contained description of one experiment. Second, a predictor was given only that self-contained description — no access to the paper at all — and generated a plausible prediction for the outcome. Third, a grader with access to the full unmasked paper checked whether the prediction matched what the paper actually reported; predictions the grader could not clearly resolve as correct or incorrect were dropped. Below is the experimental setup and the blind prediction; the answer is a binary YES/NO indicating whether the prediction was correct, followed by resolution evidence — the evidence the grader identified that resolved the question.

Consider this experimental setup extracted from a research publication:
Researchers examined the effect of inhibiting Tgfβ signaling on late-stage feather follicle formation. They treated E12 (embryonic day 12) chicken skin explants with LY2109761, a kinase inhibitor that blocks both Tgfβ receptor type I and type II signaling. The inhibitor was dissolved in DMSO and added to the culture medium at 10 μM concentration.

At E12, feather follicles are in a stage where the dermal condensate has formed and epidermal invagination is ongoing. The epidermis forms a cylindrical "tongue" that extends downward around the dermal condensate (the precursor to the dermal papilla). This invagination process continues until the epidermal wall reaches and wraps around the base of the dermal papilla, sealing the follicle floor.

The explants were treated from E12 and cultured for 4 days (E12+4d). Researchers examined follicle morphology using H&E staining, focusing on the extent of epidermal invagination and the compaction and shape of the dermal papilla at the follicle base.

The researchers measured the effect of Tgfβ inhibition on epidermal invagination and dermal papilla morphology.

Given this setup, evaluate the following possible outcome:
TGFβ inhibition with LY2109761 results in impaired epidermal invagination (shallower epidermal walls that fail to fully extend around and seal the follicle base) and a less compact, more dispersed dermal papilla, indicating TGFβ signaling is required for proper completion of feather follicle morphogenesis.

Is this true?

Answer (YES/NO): YES